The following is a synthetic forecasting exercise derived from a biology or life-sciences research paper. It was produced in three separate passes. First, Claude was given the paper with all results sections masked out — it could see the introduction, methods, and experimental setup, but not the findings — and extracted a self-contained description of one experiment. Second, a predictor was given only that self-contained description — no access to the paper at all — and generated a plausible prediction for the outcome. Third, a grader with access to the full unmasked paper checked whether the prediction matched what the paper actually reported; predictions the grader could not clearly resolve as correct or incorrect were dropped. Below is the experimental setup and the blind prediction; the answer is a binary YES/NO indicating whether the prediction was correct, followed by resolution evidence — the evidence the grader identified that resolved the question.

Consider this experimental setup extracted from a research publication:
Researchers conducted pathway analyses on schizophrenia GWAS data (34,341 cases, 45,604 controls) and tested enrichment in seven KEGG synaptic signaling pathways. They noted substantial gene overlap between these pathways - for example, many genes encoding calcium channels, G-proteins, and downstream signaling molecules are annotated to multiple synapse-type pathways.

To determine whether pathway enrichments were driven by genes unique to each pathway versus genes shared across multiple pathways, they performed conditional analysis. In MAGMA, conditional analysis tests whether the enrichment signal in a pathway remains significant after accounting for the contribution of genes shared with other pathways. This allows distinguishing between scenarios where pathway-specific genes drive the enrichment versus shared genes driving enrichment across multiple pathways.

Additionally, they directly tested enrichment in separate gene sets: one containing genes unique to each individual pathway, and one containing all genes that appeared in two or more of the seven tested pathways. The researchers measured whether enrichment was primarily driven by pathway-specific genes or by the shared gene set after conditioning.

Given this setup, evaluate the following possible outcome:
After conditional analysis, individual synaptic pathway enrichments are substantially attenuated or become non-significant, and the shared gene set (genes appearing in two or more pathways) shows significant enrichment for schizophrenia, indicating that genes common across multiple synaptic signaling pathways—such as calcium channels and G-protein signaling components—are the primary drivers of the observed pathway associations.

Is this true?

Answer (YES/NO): NO